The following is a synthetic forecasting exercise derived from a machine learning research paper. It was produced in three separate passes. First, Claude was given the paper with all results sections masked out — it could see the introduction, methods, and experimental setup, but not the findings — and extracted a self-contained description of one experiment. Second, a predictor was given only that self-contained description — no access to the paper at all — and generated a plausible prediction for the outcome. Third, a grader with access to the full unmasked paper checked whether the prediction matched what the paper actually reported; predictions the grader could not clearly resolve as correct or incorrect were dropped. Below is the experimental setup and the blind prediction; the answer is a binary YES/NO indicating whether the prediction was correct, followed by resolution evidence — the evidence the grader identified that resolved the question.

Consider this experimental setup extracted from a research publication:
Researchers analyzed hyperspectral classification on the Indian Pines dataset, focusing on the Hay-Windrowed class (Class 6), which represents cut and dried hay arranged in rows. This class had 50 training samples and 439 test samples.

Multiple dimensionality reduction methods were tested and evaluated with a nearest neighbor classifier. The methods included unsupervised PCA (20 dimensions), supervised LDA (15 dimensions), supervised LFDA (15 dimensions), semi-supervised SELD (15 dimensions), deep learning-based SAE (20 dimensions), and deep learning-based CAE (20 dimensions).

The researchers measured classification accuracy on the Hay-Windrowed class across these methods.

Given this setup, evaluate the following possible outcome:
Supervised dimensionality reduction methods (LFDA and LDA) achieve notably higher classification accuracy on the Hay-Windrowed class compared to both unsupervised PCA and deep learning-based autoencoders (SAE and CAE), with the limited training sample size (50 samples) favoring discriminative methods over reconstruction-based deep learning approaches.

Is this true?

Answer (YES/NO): NO